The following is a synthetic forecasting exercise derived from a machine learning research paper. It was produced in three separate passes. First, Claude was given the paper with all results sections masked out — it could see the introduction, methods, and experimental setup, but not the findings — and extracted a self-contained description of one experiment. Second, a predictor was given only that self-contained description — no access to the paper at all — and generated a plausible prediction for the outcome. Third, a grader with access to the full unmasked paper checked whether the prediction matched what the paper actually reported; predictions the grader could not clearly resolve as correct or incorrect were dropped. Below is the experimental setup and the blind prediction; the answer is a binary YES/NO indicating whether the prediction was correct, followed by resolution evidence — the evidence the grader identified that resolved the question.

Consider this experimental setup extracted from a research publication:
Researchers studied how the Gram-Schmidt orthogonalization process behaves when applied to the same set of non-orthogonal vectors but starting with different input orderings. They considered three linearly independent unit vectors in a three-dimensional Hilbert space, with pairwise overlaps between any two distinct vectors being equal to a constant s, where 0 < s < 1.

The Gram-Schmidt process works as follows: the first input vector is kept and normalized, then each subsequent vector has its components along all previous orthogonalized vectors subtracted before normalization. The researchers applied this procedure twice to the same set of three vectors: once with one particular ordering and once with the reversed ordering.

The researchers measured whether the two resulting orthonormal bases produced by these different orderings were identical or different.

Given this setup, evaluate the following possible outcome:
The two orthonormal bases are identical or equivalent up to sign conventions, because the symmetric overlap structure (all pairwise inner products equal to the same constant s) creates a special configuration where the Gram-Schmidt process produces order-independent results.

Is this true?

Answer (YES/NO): NO